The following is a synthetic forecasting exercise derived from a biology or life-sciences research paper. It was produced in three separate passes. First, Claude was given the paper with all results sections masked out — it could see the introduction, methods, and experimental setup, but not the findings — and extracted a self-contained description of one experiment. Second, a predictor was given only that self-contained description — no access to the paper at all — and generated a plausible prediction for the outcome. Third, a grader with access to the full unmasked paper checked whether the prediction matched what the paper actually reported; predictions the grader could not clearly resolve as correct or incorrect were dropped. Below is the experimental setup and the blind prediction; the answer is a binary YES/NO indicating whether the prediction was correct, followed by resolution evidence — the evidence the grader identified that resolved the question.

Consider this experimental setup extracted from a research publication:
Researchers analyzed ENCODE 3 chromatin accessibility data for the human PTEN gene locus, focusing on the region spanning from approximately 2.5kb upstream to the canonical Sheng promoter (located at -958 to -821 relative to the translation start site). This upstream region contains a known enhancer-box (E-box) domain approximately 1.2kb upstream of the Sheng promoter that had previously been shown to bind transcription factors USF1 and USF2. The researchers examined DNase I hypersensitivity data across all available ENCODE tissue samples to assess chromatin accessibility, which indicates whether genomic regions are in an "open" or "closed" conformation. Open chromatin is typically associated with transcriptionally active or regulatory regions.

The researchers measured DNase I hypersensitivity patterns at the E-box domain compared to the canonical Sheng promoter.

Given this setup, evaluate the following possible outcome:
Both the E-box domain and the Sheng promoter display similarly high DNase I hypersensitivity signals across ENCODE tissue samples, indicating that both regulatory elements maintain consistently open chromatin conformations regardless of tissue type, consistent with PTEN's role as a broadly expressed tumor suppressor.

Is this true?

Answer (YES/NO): YES